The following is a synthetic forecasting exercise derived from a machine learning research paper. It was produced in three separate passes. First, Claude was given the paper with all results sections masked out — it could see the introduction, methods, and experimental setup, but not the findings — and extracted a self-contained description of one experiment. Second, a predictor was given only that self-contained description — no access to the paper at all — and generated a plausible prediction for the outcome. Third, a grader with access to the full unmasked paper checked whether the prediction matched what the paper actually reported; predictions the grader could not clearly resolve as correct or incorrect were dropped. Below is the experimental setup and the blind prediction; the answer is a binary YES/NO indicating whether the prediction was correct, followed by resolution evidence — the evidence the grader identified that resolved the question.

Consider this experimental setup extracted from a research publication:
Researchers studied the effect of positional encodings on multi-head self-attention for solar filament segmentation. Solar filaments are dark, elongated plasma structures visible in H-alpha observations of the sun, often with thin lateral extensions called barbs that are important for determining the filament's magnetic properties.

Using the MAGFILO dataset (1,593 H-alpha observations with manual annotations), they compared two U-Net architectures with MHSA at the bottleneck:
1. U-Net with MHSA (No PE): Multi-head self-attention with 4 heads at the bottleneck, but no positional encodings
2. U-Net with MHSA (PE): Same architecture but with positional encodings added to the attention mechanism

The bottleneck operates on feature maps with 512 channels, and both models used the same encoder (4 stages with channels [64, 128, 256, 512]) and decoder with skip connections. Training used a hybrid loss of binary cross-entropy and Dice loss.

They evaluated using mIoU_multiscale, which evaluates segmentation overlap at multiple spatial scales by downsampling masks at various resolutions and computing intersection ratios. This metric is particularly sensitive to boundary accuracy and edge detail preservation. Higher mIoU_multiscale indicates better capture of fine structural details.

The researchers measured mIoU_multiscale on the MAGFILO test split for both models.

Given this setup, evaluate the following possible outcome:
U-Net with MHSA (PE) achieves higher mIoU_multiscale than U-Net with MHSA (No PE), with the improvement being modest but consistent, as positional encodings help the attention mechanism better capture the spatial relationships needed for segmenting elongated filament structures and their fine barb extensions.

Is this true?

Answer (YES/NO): YES